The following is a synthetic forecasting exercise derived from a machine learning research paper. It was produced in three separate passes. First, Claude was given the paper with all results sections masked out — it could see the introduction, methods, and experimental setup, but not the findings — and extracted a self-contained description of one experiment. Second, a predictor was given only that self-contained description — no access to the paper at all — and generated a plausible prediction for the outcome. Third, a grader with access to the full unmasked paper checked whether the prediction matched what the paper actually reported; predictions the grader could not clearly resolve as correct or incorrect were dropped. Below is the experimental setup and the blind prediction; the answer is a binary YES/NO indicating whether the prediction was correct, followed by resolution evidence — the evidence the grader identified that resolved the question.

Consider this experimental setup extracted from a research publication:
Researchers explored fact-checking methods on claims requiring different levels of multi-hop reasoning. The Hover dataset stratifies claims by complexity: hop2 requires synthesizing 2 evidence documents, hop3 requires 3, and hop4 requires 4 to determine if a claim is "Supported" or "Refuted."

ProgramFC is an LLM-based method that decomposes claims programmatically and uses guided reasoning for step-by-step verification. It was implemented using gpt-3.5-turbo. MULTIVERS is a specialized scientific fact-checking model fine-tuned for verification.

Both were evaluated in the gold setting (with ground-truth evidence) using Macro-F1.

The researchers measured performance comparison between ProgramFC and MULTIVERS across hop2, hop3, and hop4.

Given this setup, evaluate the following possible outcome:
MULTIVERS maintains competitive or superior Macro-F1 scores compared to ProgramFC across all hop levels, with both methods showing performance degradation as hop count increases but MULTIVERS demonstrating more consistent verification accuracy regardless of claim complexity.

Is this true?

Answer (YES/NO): NO